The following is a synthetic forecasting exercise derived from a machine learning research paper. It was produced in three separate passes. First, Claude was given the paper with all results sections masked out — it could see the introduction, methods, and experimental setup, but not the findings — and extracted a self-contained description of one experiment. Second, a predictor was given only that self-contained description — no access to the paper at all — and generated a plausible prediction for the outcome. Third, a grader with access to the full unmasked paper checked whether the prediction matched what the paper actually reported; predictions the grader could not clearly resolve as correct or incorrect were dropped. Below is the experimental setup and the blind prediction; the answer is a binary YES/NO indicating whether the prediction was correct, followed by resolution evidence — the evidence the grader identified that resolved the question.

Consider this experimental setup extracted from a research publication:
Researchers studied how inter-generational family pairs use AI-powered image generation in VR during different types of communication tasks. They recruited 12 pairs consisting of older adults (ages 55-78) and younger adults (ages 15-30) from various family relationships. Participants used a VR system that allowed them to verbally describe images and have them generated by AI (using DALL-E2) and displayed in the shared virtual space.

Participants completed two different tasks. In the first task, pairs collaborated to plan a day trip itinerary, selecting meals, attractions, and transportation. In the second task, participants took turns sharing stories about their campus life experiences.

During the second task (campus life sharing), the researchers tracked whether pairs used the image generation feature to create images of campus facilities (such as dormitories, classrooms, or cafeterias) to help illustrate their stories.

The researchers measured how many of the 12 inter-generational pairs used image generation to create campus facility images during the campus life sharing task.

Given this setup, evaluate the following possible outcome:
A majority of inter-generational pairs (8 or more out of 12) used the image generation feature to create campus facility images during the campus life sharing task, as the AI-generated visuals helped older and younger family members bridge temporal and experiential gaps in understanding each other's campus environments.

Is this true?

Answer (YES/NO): NO